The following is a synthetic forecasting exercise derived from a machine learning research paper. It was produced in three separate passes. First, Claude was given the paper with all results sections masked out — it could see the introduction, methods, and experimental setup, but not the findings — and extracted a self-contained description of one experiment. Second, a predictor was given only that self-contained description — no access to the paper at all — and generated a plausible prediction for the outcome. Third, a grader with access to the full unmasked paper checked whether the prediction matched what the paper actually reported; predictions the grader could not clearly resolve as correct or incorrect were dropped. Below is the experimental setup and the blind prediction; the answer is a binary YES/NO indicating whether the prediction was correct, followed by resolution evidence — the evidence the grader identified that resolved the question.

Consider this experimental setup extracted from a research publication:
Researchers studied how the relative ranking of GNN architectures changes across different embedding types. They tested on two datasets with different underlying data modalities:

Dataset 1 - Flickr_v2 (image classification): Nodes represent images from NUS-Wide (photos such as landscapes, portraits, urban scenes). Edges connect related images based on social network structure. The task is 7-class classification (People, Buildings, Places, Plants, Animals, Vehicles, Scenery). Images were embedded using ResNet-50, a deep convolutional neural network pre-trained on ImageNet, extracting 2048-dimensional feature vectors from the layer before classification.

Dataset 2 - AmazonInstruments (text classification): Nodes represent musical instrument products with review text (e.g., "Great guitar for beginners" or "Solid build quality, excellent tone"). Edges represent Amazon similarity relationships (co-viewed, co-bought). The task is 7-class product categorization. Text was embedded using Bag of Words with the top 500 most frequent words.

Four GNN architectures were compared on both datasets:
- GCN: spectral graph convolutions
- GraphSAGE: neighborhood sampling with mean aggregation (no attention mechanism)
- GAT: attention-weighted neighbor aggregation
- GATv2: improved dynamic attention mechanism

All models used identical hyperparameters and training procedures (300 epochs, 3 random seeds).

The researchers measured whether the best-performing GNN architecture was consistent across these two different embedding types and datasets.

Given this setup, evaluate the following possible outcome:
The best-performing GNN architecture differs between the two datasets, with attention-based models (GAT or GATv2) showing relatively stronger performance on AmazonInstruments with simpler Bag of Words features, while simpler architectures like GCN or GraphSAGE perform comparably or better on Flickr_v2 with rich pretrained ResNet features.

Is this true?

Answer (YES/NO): YES